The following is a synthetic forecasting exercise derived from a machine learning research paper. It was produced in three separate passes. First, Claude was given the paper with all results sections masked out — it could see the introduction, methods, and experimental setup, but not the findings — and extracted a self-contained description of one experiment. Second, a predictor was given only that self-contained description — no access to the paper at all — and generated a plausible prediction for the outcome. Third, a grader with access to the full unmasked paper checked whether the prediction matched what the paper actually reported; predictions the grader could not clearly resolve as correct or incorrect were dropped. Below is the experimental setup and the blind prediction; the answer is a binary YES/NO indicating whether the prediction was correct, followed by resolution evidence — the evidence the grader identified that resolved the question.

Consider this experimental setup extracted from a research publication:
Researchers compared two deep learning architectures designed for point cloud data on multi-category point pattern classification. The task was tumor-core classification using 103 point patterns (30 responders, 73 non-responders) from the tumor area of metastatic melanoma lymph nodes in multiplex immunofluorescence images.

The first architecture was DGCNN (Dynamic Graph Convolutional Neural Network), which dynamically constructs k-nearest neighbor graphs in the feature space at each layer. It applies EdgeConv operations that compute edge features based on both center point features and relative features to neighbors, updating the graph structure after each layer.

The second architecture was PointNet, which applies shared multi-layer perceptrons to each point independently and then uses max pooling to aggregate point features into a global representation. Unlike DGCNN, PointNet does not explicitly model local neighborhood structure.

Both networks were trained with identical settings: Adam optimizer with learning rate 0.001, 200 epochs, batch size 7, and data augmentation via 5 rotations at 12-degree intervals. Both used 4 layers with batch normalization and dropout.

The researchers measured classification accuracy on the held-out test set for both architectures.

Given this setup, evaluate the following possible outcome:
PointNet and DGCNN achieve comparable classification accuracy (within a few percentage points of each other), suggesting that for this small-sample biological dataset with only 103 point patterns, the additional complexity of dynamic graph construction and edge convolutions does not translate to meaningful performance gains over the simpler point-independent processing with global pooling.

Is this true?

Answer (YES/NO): NO